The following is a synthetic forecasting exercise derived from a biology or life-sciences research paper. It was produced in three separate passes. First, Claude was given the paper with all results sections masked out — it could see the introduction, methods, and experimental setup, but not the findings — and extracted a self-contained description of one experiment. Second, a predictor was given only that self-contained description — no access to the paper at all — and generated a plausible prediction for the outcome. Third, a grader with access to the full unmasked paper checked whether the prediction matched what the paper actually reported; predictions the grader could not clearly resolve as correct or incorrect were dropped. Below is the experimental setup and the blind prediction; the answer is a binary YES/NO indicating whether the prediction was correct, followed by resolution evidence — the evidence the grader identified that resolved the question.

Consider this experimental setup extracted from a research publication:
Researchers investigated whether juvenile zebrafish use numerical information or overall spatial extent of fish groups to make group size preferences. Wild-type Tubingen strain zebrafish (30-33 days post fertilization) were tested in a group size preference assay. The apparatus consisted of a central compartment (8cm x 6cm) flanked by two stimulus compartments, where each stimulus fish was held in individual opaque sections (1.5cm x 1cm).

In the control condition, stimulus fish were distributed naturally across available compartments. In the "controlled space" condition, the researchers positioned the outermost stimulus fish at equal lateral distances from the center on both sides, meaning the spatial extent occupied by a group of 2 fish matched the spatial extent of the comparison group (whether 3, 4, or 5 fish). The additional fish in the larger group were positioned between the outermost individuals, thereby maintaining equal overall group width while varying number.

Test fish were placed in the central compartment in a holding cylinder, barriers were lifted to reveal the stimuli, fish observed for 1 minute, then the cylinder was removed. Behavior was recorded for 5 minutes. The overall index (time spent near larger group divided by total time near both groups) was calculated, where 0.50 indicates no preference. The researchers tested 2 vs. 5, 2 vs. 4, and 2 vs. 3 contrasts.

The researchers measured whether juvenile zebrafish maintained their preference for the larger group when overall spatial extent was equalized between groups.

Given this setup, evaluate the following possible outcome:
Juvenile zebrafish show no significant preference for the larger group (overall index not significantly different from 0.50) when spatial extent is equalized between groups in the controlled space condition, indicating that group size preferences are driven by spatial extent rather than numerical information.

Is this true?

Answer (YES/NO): YES